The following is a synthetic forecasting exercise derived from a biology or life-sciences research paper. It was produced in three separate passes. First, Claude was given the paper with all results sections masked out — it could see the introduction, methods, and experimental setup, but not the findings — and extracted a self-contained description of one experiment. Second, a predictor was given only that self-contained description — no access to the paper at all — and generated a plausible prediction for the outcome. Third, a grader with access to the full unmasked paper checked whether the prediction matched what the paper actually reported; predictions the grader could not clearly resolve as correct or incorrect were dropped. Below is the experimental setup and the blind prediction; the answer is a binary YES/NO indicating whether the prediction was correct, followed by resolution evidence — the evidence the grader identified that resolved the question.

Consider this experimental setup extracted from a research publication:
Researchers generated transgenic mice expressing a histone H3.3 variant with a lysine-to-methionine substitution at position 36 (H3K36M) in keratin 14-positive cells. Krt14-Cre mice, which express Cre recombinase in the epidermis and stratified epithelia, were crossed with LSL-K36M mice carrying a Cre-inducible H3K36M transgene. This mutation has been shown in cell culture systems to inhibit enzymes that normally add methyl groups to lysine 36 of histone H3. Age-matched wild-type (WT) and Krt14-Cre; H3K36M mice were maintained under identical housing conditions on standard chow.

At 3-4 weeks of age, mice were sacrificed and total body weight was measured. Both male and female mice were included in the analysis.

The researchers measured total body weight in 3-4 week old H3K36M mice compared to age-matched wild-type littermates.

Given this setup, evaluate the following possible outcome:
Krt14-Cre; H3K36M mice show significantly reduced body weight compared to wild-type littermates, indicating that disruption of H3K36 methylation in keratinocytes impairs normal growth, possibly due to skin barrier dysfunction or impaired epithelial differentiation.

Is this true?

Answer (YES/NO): YES